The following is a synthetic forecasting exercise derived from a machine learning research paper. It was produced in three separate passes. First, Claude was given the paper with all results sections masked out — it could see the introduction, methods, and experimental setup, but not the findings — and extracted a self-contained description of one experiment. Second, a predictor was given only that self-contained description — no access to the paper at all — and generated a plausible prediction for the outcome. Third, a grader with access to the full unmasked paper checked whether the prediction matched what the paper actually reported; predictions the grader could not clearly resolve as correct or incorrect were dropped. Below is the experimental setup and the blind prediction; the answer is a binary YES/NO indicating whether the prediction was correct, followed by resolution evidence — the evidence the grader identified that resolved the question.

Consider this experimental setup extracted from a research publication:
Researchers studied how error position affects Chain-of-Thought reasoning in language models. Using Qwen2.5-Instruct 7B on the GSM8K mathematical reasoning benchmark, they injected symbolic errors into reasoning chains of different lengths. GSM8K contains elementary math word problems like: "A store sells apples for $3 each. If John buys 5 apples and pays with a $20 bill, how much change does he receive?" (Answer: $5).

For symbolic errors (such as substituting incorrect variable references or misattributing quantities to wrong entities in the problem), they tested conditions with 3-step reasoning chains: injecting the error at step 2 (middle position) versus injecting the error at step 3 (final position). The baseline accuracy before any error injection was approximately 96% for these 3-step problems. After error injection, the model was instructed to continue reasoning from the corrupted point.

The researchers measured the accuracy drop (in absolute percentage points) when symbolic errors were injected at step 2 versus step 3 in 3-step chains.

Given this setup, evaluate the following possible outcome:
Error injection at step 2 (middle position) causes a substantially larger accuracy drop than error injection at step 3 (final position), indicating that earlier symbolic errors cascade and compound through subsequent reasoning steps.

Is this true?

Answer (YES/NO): NO